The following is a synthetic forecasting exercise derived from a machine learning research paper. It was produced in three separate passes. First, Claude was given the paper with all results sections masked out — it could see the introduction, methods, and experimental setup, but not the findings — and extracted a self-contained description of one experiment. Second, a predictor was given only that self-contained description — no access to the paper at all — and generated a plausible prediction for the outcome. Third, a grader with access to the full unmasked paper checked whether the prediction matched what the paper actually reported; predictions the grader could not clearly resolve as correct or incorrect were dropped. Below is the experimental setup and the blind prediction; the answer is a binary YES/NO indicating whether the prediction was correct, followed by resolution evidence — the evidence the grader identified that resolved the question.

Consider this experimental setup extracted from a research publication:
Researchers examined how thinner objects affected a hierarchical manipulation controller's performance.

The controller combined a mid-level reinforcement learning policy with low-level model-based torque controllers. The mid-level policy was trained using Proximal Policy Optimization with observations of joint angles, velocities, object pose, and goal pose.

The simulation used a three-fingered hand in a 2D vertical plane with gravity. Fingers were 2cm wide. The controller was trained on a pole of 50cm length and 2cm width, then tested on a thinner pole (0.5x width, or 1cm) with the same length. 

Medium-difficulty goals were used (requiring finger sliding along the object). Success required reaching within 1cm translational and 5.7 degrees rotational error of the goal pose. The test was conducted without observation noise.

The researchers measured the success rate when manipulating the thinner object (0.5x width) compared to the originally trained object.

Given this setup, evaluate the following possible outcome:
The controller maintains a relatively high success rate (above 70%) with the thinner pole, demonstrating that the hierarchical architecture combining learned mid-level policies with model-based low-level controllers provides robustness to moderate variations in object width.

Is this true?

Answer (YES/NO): YES